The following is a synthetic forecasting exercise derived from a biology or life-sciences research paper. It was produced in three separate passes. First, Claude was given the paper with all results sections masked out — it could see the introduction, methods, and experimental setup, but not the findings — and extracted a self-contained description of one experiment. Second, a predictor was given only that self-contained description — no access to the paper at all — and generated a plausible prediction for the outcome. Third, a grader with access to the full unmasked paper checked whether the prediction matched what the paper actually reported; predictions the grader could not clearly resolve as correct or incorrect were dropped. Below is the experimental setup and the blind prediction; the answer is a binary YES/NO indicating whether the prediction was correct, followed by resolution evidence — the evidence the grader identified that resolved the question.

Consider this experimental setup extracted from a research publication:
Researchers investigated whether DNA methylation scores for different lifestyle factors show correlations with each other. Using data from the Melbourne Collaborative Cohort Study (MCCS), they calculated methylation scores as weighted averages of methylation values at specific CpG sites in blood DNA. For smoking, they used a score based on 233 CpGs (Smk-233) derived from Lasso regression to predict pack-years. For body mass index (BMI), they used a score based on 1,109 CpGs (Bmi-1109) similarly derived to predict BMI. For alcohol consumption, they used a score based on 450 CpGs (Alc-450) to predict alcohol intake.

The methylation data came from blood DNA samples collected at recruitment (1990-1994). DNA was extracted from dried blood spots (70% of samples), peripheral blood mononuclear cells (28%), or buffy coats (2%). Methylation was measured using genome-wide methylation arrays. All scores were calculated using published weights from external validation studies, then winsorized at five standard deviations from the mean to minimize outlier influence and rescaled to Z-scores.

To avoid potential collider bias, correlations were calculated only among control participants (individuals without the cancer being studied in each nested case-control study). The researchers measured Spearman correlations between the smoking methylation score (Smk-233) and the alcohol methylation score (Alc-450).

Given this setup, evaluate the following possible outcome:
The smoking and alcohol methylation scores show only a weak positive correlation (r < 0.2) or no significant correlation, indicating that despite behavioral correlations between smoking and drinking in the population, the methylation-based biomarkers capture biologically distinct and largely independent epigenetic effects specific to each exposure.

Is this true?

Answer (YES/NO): NO